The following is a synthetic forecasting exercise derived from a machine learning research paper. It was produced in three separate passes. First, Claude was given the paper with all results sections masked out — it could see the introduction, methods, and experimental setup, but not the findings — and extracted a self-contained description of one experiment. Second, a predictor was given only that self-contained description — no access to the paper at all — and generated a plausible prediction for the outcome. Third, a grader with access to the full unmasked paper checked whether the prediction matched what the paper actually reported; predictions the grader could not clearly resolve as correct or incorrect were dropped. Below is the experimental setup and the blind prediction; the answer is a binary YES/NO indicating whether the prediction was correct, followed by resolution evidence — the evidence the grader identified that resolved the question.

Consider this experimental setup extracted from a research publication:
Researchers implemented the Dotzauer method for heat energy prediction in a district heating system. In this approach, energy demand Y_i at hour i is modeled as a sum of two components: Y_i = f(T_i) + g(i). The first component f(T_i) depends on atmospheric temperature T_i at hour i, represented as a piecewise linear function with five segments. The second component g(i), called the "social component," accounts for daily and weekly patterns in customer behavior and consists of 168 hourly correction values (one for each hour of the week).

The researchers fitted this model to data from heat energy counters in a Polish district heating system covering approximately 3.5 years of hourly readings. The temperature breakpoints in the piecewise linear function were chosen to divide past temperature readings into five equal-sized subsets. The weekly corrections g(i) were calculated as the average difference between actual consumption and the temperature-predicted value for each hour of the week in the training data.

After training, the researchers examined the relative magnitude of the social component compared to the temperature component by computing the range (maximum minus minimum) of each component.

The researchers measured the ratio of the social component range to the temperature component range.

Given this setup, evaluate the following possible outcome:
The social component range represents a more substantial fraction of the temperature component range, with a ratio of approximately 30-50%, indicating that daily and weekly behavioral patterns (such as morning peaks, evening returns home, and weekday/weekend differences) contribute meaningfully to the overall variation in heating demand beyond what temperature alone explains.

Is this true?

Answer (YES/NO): NO